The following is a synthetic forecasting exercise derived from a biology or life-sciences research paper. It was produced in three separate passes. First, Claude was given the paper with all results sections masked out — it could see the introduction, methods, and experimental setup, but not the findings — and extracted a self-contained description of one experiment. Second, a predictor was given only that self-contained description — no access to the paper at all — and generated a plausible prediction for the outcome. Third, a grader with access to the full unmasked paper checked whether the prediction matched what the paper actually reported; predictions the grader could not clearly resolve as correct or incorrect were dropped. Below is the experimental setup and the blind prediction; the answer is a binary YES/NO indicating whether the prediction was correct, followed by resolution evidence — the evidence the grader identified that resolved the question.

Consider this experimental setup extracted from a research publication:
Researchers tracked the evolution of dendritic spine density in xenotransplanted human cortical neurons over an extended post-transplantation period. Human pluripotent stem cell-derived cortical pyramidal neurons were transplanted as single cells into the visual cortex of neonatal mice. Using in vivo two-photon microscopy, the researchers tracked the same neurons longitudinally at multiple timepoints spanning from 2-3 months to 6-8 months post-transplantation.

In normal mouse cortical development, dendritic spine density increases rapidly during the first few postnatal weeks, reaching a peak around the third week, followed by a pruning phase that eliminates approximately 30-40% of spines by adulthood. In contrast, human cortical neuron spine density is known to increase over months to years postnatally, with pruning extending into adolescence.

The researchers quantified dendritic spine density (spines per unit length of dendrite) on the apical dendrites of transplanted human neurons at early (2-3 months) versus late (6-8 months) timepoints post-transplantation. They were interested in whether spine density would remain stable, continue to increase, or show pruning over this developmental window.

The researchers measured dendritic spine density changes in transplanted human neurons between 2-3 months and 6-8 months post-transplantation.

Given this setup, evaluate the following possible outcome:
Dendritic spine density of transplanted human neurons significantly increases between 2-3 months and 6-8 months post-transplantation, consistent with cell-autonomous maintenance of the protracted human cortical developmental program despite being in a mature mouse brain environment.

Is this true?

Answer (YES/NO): YES